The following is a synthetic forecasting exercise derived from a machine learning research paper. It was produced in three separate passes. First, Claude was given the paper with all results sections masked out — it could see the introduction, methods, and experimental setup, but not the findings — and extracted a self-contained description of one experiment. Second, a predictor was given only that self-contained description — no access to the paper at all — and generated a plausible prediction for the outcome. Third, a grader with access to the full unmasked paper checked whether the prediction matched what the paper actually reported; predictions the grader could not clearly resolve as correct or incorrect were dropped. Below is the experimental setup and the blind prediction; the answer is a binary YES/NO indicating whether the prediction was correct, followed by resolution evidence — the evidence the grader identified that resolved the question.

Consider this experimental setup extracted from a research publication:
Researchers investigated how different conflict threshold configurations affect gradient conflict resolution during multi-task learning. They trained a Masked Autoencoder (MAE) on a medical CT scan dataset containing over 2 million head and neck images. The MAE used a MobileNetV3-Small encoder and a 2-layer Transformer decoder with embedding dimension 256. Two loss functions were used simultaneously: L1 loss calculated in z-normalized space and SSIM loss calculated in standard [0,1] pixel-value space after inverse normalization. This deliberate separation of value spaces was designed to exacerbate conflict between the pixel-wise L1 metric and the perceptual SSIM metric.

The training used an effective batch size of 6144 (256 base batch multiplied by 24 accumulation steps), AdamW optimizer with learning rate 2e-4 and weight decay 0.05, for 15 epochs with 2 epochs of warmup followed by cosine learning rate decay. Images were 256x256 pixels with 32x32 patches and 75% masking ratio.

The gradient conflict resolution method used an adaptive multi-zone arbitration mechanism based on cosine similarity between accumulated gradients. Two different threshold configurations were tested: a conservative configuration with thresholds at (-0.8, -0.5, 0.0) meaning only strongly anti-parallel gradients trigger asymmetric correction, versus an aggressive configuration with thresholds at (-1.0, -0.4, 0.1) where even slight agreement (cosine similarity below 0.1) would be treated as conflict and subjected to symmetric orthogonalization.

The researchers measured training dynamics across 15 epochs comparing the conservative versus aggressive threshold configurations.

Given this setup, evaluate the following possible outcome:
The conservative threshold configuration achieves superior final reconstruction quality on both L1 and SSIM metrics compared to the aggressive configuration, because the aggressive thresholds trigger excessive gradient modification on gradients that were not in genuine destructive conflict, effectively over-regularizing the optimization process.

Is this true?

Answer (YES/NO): YES